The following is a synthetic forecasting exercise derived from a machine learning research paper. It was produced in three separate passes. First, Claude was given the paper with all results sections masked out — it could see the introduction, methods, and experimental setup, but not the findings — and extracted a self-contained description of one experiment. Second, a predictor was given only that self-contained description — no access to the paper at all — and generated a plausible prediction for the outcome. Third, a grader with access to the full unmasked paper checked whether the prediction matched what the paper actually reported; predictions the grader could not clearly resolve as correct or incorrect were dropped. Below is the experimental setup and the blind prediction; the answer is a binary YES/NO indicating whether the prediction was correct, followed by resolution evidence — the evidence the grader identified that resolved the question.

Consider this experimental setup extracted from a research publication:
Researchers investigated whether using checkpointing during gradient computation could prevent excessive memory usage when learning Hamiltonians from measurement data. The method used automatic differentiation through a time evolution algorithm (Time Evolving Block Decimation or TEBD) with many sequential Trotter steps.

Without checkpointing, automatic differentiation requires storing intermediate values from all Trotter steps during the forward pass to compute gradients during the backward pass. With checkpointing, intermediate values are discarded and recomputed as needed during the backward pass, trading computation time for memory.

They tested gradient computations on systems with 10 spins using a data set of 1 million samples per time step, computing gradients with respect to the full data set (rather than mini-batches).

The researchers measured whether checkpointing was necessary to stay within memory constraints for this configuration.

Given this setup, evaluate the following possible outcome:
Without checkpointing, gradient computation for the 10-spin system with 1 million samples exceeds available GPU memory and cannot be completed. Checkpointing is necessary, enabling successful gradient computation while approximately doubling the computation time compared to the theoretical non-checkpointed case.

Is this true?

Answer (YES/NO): NO